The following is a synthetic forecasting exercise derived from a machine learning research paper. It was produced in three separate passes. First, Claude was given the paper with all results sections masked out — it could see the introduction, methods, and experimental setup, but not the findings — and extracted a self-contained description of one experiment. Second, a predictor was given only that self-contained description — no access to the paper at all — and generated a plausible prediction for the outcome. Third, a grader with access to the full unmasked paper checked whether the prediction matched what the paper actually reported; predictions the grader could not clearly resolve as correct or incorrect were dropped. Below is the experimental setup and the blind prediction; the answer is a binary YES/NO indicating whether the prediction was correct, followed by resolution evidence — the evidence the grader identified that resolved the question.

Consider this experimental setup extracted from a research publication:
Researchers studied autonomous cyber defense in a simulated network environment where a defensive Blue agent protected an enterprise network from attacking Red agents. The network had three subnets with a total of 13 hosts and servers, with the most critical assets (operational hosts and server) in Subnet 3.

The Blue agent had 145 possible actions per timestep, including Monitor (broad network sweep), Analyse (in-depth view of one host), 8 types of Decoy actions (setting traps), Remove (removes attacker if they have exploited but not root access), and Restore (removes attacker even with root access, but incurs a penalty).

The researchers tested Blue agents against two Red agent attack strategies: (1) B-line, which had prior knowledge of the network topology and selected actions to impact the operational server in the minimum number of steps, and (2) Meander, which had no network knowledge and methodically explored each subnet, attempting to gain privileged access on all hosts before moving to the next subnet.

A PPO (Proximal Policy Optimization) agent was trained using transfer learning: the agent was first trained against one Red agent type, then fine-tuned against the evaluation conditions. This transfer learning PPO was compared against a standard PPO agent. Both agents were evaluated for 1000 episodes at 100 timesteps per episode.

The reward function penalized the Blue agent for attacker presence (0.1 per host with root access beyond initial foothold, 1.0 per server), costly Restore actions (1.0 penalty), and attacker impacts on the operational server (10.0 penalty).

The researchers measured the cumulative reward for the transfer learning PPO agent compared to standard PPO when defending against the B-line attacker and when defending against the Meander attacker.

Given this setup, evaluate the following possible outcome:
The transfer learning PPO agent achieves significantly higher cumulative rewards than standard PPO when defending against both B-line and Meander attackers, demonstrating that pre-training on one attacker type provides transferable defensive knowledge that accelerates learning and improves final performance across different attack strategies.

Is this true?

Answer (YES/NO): NO